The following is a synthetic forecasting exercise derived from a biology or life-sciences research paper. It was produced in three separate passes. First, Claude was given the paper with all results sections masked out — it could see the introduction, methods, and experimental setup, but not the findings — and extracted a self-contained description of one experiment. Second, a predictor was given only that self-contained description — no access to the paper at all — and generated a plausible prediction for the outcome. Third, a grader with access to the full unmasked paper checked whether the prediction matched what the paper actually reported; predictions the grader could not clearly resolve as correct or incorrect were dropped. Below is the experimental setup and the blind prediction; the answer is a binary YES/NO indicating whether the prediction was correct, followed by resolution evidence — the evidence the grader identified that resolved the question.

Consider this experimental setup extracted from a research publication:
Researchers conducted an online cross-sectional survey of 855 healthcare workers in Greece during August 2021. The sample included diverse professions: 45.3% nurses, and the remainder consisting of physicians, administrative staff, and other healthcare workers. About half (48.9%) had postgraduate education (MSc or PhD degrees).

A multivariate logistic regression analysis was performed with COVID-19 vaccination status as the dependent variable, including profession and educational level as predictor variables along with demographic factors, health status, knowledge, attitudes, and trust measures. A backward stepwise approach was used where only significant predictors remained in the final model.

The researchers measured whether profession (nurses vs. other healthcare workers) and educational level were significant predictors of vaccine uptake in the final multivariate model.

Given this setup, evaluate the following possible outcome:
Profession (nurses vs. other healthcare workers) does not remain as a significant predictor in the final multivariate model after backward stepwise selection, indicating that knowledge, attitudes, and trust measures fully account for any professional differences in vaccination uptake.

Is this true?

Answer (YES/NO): YES